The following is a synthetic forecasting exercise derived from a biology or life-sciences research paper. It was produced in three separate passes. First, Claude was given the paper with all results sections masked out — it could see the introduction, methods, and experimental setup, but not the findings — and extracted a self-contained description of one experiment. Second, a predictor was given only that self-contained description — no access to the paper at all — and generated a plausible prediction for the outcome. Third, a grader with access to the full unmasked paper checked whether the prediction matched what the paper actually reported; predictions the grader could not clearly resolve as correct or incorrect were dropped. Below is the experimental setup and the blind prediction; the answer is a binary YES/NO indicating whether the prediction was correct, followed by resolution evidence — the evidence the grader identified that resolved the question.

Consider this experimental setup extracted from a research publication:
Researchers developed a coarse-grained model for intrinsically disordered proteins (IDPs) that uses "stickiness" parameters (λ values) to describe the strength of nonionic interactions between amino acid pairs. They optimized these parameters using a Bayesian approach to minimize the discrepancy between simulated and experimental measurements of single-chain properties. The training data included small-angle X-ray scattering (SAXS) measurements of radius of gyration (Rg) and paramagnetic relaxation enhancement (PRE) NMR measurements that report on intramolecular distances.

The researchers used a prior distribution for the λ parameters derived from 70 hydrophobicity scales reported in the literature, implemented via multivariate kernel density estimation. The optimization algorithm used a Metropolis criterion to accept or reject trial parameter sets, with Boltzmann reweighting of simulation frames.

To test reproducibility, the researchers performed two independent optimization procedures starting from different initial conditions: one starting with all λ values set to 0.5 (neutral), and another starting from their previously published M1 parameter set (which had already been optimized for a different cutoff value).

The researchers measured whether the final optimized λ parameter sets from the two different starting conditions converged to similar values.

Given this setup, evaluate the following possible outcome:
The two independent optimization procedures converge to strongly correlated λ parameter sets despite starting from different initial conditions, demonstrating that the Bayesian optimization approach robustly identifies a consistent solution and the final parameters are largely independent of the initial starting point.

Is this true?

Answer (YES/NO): YES